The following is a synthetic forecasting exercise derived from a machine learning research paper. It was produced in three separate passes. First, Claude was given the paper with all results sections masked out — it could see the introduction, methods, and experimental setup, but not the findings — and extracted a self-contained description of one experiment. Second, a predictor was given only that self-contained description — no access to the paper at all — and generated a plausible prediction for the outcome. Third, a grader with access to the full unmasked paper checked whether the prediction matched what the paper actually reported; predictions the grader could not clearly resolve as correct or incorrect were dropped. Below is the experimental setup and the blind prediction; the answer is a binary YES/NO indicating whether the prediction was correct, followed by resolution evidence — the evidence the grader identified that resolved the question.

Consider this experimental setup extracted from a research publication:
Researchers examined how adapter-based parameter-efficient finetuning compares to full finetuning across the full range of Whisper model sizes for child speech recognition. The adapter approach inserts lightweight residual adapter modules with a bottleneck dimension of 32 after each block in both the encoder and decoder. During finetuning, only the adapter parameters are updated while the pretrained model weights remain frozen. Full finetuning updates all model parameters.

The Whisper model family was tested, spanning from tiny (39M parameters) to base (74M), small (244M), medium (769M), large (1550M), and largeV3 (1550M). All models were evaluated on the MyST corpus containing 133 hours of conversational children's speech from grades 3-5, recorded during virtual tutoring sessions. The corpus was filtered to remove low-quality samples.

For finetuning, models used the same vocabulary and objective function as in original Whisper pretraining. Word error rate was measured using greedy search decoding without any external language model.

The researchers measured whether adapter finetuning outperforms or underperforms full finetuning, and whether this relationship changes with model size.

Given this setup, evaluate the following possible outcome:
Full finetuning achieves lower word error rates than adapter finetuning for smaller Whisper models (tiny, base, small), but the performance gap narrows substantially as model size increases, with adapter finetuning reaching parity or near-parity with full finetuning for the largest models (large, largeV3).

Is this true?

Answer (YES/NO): YES